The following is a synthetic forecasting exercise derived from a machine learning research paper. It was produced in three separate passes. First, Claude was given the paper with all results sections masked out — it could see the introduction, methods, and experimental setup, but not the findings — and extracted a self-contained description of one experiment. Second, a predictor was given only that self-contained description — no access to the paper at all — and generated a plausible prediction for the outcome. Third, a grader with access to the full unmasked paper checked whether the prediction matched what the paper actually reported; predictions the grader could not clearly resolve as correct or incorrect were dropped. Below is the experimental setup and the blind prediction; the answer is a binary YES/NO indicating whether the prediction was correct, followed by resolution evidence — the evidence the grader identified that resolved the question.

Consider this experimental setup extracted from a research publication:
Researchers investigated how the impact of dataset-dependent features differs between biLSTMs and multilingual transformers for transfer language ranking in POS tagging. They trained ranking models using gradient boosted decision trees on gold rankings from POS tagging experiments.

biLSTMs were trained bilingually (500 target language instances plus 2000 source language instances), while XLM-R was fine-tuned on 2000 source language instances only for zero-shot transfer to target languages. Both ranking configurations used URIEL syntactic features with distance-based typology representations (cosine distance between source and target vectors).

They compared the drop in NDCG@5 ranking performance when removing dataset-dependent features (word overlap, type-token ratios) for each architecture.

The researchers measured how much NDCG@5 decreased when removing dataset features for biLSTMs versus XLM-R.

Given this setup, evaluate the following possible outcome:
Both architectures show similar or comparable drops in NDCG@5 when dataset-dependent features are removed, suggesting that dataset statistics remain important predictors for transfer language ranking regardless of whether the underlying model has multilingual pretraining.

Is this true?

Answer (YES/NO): NO